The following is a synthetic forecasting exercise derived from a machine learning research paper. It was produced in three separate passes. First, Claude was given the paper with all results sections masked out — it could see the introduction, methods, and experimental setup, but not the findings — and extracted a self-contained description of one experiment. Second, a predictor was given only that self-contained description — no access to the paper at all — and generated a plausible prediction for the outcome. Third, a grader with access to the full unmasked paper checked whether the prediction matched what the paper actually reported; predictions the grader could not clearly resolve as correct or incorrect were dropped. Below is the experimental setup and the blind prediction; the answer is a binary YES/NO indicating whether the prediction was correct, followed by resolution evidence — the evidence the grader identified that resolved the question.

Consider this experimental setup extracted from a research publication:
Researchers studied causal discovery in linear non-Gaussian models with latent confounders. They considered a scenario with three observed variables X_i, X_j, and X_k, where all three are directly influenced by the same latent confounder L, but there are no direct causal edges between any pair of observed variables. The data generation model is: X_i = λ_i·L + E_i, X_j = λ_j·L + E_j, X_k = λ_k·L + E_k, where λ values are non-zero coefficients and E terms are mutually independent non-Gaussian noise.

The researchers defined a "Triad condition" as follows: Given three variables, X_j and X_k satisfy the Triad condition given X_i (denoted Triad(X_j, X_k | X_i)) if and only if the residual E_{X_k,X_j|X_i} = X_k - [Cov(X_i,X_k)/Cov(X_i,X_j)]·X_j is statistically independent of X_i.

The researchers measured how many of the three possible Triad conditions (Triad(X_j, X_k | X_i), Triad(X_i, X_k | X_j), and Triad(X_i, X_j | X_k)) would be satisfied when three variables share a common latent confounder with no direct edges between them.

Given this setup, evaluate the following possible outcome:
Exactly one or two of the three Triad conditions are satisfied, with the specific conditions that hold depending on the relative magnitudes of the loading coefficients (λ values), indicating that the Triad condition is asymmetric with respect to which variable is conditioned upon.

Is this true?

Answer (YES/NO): NO